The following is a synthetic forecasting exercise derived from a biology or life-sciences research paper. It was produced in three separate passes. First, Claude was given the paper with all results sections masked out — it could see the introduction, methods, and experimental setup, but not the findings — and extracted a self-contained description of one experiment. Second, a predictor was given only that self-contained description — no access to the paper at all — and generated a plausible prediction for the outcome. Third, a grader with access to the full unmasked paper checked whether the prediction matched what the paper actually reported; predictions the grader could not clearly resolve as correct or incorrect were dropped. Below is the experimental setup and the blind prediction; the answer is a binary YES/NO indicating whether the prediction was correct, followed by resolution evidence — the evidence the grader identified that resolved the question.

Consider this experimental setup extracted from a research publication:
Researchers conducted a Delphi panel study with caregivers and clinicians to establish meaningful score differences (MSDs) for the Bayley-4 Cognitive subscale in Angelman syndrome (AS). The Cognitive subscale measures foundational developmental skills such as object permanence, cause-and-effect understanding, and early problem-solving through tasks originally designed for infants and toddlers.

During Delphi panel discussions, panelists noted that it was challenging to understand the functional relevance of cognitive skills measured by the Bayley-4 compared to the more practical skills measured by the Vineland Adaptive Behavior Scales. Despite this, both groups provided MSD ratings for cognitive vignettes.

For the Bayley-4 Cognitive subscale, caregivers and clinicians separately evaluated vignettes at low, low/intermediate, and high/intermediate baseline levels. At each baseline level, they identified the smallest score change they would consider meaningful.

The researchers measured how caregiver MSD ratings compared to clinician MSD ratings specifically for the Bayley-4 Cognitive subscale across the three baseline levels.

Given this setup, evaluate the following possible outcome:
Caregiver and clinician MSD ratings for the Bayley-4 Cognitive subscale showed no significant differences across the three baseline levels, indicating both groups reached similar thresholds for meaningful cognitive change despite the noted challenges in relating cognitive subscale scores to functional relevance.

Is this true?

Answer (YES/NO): NO